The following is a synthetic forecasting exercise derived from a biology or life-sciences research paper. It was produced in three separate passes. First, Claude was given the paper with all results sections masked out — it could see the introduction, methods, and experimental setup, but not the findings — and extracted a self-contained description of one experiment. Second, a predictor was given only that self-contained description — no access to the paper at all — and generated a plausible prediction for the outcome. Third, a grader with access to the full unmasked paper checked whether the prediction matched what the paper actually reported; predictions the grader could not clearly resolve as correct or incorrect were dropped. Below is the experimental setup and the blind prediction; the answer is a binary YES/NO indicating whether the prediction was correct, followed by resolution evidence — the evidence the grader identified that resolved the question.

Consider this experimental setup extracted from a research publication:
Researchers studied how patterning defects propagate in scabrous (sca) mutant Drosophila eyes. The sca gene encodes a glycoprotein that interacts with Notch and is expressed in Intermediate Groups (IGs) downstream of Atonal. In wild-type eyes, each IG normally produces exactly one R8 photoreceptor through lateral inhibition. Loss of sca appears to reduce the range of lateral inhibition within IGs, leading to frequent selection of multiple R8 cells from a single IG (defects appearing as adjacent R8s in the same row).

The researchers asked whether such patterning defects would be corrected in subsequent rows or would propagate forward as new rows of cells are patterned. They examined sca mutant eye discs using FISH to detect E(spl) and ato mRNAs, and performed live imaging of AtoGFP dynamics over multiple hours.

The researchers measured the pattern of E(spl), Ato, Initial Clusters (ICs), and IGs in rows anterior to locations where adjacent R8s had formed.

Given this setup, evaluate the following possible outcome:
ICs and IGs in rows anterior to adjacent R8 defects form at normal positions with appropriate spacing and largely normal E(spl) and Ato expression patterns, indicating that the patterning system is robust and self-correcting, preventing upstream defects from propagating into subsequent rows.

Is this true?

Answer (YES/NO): NO